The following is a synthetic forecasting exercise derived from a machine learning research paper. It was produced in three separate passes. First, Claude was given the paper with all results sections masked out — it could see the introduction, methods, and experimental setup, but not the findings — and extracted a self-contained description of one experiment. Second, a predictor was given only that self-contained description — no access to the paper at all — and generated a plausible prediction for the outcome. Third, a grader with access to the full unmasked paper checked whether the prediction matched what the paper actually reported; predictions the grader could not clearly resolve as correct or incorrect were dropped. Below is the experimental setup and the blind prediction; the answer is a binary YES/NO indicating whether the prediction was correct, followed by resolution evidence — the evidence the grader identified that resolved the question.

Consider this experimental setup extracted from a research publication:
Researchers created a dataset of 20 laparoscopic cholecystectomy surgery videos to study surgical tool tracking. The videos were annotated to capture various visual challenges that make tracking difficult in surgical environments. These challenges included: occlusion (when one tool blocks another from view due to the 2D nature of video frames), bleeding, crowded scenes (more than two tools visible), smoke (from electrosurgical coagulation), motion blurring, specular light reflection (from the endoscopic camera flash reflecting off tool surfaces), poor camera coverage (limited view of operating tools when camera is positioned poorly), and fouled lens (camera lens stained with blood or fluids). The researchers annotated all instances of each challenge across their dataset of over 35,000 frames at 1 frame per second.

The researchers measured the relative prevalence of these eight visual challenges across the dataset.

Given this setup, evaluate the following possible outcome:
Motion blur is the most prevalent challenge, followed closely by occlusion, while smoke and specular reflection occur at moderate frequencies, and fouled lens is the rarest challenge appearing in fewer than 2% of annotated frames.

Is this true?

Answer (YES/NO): NO